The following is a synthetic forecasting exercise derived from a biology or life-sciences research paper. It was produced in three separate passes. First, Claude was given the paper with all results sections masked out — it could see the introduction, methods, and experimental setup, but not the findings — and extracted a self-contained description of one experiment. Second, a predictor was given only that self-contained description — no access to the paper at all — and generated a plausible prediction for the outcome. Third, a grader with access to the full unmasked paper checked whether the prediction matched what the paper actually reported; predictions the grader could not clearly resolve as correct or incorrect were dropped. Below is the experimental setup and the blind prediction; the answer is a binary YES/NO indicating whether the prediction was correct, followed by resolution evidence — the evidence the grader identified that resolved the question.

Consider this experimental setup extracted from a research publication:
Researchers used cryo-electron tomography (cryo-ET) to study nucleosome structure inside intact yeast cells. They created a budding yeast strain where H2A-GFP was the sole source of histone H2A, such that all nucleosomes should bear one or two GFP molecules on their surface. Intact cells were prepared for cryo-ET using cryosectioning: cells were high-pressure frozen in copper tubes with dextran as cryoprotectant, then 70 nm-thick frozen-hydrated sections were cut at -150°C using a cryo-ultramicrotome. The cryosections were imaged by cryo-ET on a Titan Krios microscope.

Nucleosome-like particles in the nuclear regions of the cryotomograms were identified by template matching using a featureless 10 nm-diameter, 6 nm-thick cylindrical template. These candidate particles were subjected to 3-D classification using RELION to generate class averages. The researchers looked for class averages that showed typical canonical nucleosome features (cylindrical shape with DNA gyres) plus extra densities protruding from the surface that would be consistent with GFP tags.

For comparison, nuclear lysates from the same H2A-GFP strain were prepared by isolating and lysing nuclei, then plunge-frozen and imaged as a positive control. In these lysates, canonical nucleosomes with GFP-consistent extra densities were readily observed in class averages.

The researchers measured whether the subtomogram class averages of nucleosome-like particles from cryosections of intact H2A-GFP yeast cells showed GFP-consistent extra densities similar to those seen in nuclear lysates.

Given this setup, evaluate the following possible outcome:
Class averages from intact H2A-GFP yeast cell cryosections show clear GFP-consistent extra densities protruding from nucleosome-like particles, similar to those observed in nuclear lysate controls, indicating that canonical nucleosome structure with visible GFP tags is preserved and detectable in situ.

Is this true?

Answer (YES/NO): NO